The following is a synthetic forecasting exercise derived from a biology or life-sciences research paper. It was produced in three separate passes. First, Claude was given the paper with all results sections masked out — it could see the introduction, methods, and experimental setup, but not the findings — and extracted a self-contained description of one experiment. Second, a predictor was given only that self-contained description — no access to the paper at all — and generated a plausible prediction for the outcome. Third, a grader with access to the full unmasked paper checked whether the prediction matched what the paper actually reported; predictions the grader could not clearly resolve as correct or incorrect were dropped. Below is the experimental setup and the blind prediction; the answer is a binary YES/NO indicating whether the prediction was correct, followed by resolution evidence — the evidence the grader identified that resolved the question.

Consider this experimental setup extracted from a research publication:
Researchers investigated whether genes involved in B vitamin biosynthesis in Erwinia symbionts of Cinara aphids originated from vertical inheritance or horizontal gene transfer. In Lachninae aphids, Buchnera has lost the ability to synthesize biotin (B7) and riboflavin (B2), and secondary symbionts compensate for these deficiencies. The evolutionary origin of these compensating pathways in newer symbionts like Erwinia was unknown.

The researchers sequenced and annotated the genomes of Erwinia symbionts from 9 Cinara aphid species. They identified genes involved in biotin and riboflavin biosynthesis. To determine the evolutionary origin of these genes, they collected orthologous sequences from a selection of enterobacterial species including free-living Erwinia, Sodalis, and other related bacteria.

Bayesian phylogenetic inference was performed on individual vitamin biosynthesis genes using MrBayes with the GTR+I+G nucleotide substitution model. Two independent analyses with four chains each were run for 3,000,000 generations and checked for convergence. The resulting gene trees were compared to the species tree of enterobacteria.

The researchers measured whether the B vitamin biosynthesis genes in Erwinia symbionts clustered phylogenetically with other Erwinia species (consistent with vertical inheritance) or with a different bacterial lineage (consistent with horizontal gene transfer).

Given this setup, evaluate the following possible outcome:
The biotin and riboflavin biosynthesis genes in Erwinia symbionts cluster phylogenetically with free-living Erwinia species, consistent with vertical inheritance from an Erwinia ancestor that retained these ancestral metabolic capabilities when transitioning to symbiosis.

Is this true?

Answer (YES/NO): NO